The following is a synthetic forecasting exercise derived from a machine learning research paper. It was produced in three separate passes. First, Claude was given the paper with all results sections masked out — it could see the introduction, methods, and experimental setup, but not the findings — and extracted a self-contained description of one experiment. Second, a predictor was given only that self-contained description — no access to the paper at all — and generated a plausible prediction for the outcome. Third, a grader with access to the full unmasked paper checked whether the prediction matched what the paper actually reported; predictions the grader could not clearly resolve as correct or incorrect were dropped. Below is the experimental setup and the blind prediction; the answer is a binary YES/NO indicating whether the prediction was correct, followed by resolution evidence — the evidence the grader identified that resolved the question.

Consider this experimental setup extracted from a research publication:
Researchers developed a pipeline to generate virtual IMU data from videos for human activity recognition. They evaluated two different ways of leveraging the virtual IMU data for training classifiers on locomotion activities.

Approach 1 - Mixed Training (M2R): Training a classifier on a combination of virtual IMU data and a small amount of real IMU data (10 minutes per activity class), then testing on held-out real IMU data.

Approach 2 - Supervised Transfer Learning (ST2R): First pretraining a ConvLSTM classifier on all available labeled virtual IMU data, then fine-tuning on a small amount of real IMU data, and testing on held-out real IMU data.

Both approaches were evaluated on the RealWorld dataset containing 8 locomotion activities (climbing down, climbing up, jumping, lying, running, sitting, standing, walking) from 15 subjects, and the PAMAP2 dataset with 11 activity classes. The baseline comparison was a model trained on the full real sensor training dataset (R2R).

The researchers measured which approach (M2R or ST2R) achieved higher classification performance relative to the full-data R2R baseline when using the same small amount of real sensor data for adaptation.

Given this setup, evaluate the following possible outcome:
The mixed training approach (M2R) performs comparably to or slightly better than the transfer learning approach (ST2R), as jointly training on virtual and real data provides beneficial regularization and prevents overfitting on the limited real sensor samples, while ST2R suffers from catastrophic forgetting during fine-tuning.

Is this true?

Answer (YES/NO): NO